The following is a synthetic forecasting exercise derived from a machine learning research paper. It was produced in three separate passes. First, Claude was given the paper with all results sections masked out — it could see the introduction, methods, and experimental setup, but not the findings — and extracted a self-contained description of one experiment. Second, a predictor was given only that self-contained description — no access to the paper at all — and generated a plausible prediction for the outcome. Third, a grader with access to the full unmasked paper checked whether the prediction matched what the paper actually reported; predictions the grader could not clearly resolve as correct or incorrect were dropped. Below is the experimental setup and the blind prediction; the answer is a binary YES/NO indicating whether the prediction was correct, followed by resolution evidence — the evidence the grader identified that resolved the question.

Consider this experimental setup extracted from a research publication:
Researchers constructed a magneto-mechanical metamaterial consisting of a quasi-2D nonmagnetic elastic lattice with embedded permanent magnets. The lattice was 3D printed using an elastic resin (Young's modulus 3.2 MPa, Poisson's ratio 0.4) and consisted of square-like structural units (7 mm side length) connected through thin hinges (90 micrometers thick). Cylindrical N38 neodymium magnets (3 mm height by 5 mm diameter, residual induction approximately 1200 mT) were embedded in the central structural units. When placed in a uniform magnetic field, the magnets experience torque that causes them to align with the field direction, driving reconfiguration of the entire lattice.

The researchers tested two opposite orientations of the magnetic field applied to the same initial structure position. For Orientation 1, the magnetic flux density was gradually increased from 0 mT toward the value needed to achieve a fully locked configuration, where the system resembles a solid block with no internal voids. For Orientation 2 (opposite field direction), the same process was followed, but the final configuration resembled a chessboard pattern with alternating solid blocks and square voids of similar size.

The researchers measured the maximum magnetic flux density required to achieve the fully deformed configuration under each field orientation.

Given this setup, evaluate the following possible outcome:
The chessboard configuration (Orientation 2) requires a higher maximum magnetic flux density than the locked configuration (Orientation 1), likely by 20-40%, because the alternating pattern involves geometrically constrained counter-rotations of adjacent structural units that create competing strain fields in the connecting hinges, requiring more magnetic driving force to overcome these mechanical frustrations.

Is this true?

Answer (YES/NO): NO